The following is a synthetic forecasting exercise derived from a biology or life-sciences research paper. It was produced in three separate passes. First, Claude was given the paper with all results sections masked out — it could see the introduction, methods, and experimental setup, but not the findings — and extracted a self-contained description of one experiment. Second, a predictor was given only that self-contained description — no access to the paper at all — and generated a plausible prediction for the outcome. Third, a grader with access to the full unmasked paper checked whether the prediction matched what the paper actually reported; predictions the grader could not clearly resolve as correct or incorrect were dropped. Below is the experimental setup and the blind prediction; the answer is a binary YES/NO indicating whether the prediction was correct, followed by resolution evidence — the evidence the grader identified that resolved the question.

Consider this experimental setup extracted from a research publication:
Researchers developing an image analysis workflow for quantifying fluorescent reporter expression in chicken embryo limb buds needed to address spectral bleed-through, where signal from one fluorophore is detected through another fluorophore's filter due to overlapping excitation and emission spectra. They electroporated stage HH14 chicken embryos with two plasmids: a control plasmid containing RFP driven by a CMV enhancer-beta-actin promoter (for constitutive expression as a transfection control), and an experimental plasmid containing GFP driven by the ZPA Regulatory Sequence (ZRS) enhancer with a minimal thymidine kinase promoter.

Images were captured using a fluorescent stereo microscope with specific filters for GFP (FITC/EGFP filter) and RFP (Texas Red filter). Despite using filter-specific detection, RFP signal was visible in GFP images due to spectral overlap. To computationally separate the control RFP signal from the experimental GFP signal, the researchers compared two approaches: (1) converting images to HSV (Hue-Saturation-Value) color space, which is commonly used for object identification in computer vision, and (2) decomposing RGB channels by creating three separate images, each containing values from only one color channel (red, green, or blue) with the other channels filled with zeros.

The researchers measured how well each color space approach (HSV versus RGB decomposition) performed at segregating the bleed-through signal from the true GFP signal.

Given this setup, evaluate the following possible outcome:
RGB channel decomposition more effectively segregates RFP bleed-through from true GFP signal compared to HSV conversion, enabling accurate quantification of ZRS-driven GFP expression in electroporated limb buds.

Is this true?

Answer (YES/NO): YES